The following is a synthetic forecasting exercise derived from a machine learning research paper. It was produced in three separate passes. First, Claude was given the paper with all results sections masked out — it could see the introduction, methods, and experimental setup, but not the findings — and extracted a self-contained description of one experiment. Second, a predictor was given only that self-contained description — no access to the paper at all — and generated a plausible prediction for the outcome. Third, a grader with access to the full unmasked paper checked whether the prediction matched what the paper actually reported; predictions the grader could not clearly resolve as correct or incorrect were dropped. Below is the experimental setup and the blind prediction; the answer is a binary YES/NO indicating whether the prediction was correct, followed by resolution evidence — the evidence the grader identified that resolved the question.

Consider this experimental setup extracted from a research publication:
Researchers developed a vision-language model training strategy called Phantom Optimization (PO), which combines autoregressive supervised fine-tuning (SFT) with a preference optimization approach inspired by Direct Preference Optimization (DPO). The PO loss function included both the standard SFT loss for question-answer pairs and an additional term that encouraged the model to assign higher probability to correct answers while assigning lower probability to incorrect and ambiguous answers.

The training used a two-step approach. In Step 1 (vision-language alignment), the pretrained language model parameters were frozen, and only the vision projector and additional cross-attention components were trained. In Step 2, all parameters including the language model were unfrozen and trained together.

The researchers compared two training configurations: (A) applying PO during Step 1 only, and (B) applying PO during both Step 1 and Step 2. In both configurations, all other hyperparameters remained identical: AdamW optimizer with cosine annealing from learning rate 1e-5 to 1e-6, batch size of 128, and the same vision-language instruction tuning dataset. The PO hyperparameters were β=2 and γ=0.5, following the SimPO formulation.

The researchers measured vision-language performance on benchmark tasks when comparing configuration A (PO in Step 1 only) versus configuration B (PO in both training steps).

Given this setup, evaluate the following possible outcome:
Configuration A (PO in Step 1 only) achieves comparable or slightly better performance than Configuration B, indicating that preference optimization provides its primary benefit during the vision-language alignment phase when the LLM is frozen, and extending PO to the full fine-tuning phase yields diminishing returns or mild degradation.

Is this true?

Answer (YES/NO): YES